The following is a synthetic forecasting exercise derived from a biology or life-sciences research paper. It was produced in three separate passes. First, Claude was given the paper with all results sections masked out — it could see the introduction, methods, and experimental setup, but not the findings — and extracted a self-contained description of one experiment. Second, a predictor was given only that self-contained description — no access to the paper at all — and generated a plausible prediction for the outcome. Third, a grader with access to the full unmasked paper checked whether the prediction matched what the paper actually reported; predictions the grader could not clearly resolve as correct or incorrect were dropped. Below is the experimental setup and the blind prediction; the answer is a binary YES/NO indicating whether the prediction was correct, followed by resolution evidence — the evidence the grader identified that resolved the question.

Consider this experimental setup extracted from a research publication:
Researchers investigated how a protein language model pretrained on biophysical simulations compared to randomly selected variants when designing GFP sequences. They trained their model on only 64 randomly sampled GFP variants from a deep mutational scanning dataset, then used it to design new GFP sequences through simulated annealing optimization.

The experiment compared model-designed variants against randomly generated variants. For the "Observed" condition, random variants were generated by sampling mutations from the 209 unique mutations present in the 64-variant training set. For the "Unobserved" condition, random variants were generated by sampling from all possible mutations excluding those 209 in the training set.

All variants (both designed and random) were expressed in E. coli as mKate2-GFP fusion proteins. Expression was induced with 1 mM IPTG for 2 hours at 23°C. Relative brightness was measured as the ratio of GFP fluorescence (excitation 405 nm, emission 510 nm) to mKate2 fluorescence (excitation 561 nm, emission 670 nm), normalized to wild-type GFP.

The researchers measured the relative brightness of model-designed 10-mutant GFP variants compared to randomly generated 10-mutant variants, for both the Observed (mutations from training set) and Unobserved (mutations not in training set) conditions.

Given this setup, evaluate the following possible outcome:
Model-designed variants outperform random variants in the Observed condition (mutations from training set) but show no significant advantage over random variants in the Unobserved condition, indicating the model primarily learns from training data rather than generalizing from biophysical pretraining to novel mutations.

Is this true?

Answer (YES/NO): NO